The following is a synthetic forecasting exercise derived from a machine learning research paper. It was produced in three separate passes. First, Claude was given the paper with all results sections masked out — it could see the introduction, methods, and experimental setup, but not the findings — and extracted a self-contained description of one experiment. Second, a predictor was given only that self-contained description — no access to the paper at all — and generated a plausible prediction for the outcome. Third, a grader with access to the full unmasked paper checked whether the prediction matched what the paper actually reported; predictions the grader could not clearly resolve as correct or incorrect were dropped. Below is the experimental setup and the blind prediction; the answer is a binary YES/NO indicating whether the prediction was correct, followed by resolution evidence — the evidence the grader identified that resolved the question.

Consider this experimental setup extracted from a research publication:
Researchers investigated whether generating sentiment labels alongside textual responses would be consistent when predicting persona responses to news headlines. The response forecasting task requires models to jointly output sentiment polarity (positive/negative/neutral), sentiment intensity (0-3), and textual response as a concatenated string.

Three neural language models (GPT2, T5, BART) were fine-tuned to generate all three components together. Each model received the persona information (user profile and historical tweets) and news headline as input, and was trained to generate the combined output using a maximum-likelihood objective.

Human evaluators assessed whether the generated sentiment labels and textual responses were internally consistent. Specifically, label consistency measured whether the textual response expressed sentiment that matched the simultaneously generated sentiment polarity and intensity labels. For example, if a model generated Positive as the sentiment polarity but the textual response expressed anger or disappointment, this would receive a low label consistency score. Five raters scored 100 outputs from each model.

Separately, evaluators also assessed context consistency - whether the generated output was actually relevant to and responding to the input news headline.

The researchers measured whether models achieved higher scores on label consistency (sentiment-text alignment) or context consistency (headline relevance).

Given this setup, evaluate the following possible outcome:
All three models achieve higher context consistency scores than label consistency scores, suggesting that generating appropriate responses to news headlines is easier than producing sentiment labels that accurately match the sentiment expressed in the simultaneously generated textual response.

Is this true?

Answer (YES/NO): NO